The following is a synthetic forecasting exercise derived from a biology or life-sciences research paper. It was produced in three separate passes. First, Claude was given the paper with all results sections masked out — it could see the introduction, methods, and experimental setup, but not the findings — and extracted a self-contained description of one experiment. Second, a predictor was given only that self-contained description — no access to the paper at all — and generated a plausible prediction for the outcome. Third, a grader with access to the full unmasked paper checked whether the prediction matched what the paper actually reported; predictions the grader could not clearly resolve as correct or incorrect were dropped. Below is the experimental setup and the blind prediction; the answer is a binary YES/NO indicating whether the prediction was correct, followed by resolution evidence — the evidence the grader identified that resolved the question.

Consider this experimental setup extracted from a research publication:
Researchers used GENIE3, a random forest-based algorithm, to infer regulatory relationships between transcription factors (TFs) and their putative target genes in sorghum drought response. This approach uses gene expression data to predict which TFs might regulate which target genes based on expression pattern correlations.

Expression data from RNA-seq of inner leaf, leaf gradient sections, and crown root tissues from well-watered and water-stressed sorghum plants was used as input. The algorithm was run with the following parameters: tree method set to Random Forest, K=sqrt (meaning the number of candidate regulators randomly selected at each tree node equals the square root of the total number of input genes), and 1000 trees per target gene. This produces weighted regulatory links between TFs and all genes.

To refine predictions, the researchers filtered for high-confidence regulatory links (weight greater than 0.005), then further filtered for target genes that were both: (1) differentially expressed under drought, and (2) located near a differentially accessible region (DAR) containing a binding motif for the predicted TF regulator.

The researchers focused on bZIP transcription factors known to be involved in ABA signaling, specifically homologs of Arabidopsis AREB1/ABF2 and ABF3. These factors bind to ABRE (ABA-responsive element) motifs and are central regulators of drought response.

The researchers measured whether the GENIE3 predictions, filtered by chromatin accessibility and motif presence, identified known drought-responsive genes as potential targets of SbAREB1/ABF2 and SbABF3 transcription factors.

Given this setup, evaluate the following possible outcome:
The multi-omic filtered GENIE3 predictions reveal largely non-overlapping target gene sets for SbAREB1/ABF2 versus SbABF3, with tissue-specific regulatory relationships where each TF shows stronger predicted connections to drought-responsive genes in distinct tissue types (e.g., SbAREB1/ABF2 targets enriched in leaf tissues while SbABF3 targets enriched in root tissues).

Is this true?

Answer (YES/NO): NO